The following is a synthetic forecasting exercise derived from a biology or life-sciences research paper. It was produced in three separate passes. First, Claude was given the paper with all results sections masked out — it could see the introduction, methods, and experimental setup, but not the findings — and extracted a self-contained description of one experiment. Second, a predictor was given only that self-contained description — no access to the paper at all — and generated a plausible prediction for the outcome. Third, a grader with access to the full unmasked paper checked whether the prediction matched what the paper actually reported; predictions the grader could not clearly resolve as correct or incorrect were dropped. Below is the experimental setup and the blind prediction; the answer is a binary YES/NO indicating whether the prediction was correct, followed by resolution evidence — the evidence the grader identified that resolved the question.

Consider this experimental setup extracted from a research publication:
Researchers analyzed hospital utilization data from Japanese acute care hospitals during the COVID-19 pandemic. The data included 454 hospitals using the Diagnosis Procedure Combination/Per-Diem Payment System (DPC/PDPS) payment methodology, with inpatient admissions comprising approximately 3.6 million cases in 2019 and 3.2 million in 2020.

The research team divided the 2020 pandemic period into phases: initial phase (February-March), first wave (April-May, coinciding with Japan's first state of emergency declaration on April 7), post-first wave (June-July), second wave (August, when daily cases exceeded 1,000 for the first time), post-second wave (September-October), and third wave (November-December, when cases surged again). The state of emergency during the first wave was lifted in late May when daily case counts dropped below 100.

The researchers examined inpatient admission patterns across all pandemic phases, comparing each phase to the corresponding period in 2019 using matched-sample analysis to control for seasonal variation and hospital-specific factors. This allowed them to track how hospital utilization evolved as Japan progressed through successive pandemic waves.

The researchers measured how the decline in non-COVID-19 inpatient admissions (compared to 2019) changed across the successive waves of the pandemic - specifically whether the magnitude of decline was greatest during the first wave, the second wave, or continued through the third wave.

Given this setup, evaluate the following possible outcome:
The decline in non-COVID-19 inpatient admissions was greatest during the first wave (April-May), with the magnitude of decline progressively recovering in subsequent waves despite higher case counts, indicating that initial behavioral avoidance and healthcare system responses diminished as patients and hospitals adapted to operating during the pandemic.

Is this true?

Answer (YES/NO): YES